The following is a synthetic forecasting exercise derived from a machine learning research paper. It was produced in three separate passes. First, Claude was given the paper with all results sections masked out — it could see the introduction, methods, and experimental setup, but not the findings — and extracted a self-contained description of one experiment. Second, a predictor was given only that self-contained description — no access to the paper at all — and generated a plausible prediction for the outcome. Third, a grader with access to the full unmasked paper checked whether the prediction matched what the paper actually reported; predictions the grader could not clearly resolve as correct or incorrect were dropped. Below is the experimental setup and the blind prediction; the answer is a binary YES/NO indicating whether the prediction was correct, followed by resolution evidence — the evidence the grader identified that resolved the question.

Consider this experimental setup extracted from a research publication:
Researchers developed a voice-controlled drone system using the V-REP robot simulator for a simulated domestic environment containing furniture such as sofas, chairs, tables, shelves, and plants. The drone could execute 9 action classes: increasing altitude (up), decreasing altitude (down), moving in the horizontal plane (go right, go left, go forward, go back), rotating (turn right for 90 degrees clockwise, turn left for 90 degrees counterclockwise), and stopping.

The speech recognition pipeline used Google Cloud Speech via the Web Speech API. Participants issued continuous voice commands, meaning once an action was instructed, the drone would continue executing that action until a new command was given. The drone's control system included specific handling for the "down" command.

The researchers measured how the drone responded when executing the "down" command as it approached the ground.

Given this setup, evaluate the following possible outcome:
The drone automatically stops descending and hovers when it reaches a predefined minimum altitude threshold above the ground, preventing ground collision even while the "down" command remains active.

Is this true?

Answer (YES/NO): YES